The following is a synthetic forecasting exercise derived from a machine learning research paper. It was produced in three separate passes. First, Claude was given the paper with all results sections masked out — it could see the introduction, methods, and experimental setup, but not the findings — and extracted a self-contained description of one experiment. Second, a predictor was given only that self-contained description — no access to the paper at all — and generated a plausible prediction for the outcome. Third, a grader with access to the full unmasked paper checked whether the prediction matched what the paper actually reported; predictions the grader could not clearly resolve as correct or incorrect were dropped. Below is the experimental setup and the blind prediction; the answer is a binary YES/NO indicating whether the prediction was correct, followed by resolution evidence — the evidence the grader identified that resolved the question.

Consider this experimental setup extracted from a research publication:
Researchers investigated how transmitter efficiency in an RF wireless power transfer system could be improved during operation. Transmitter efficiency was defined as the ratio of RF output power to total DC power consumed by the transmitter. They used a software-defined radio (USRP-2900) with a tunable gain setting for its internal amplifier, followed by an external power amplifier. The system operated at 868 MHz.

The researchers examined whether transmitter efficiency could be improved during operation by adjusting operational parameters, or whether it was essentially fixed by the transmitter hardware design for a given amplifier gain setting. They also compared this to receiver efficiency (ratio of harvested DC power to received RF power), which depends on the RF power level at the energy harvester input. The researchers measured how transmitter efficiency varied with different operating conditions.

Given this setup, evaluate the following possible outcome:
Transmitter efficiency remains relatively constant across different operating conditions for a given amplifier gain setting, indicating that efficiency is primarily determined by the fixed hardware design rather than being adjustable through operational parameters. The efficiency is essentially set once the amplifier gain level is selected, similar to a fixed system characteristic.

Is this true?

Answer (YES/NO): YES